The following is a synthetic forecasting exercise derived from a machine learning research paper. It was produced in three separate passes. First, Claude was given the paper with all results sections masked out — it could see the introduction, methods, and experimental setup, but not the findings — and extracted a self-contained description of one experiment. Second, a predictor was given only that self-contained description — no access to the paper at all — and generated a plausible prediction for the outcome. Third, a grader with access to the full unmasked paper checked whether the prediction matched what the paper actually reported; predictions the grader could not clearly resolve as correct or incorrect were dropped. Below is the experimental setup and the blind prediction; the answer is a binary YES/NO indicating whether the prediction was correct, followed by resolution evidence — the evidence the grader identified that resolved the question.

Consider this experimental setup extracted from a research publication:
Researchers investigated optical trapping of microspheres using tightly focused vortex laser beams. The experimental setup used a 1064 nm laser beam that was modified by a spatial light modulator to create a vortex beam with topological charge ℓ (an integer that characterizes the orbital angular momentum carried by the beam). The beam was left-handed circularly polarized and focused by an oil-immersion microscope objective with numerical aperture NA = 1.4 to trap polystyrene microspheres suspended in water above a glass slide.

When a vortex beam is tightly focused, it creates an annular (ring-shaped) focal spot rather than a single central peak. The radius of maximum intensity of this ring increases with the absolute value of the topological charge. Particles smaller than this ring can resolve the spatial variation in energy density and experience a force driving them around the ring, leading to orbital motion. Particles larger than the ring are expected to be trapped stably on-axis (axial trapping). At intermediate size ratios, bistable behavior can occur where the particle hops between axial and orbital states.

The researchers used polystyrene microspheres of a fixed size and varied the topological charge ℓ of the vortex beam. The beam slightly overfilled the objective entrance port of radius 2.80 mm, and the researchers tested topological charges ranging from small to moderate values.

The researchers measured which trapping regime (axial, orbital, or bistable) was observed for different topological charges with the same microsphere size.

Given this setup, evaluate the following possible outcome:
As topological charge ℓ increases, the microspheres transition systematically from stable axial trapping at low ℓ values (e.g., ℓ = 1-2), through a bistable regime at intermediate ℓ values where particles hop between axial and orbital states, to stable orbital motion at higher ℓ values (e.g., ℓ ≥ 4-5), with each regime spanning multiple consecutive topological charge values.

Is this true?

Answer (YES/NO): NO